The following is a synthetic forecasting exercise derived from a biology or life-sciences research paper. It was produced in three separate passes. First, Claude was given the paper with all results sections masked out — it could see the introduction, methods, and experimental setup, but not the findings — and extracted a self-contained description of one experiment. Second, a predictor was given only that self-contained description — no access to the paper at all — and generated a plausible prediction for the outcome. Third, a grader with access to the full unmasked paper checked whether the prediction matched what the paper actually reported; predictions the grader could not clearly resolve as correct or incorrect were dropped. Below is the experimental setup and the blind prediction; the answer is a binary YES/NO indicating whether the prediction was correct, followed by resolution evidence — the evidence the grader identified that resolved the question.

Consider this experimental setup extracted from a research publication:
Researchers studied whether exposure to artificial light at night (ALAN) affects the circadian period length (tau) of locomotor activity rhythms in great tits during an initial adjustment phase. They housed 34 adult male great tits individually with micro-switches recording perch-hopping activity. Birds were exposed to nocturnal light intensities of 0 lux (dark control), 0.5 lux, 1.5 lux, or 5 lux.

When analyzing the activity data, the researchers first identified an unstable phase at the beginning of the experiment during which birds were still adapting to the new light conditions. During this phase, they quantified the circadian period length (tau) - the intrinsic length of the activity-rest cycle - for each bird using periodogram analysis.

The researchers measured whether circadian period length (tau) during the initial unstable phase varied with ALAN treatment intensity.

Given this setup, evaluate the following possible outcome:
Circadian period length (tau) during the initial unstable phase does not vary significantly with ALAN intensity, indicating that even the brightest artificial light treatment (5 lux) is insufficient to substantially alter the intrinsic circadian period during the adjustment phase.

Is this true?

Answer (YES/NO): NO